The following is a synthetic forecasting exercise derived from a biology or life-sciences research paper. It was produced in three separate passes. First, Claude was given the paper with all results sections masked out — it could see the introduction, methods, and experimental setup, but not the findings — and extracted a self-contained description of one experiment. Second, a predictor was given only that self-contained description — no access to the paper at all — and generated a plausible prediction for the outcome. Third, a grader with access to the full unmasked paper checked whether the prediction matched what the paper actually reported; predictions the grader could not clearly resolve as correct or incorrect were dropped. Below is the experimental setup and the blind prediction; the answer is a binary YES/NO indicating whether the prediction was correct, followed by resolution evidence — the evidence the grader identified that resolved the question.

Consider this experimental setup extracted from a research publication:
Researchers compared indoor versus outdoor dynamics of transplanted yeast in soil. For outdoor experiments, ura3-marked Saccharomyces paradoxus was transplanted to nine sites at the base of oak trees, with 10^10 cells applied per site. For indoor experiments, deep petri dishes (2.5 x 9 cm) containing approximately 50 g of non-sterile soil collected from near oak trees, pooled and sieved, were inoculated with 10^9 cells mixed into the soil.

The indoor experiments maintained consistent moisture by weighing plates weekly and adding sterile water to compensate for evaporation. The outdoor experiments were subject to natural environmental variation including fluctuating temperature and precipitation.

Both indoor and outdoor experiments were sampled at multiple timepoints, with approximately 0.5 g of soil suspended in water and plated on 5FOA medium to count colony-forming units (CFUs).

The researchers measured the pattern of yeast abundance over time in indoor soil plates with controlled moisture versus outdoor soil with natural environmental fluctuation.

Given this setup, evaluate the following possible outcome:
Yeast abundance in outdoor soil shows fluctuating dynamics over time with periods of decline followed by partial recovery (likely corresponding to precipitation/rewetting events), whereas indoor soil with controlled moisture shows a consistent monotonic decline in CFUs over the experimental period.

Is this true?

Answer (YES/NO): NO